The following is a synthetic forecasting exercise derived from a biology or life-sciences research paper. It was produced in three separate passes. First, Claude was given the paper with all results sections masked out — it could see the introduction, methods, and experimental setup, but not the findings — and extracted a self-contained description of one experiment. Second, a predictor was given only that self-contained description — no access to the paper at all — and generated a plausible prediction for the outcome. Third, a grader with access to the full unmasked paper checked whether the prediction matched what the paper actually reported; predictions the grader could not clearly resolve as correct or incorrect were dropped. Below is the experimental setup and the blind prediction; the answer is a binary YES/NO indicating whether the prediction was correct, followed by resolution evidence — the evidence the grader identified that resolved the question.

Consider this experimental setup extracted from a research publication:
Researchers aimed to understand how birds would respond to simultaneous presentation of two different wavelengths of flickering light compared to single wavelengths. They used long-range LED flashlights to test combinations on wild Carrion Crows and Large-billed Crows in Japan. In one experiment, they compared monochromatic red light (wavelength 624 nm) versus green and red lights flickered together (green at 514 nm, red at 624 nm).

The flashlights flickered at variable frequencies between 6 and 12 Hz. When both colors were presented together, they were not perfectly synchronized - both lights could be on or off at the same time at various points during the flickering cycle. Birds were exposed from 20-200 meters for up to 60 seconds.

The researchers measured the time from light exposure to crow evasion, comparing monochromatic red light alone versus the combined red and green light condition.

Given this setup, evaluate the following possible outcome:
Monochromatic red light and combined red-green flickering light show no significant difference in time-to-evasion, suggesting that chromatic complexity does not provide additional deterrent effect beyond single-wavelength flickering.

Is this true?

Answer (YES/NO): YES